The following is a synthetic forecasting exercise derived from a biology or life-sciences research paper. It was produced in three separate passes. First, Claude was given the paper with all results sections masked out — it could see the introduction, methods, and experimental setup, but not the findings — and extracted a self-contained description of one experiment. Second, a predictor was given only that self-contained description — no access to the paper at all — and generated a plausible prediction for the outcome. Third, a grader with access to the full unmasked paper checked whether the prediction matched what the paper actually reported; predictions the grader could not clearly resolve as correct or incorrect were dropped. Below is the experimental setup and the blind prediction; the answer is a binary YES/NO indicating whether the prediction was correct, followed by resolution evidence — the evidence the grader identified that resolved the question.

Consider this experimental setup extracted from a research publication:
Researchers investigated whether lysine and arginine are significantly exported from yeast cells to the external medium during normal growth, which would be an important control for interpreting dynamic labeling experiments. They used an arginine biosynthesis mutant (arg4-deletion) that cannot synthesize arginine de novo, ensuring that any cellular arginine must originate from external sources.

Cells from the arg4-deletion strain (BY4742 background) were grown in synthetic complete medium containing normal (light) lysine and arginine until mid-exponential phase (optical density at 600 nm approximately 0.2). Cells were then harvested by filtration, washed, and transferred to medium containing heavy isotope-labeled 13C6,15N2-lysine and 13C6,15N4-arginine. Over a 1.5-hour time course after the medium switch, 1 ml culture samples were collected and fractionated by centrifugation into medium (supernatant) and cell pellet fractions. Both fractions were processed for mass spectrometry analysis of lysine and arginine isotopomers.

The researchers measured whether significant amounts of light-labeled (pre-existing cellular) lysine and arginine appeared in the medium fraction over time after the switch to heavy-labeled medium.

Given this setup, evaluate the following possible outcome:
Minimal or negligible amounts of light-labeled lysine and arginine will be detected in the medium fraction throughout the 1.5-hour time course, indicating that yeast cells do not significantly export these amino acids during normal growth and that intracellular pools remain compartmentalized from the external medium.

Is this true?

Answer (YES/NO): YES